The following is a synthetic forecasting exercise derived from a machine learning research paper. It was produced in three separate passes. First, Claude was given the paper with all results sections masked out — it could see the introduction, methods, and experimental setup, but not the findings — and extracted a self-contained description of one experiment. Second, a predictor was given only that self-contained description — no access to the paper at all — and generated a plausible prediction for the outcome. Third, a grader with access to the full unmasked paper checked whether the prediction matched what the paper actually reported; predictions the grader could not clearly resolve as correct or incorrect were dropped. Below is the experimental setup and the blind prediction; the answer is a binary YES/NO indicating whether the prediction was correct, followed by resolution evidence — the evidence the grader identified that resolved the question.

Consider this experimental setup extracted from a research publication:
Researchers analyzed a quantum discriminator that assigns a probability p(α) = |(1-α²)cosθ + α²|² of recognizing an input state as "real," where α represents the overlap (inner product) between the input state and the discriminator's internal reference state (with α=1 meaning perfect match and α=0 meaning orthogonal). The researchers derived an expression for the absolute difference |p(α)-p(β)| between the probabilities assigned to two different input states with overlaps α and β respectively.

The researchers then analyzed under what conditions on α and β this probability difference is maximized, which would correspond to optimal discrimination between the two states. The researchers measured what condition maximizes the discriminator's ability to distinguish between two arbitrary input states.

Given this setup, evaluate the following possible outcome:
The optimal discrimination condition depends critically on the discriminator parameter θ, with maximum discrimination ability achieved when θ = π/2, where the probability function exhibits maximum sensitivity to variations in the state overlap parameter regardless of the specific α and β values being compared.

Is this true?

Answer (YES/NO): YES